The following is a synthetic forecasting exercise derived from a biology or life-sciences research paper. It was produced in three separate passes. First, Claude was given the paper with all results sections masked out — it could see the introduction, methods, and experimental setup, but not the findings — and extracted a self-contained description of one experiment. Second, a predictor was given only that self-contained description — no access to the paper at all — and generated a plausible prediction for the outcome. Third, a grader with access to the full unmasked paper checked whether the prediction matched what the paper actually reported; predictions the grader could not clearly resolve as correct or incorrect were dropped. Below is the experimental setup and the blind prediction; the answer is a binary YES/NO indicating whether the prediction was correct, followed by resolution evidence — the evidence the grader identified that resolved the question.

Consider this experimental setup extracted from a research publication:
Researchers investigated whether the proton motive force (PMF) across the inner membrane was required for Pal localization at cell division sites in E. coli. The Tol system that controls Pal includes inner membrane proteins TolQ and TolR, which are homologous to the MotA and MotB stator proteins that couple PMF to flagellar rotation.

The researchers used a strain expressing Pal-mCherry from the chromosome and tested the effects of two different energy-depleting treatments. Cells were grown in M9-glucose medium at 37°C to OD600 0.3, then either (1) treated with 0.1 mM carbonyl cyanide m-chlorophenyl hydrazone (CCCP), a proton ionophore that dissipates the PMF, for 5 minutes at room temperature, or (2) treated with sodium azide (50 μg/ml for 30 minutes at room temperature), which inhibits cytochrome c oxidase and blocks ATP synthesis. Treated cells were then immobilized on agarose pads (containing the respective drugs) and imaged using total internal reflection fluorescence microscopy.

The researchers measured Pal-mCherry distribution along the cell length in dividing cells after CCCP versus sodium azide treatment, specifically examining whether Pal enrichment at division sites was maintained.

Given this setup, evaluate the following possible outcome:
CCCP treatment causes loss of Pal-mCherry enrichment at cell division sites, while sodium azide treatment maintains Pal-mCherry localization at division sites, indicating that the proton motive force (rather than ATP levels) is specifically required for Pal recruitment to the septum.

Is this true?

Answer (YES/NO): YES